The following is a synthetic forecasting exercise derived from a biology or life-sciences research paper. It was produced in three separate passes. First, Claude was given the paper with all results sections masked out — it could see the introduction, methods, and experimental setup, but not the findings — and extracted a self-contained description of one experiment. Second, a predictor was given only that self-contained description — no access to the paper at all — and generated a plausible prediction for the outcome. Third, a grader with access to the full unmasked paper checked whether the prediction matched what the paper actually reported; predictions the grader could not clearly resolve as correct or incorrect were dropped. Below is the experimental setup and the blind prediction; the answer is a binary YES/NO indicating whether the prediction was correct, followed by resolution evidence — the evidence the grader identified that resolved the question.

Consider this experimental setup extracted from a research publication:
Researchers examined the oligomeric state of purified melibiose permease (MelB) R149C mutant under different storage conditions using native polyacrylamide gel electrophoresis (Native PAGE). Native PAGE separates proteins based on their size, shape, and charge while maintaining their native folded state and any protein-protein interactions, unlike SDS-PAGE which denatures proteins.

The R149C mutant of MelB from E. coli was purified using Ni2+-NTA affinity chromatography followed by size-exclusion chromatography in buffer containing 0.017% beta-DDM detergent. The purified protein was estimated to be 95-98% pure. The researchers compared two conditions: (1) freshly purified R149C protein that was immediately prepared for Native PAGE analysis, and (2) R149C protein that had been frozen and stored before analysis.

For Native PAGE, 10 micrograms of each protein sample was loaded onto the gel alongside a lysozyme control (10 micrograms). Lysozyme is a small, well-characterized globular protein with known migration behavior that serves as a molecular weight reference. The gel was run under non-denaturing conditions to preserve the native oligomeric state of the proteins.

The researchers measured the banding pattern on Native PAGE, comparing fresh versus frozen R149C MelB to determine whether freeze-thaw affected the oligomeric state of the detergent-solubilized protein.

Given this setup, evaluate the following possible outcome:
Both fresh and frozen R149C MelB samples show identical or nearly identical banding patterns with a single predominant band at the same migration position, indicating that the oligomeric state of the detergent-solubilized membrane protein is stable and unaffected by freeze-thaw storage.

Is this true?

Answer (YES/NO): YES